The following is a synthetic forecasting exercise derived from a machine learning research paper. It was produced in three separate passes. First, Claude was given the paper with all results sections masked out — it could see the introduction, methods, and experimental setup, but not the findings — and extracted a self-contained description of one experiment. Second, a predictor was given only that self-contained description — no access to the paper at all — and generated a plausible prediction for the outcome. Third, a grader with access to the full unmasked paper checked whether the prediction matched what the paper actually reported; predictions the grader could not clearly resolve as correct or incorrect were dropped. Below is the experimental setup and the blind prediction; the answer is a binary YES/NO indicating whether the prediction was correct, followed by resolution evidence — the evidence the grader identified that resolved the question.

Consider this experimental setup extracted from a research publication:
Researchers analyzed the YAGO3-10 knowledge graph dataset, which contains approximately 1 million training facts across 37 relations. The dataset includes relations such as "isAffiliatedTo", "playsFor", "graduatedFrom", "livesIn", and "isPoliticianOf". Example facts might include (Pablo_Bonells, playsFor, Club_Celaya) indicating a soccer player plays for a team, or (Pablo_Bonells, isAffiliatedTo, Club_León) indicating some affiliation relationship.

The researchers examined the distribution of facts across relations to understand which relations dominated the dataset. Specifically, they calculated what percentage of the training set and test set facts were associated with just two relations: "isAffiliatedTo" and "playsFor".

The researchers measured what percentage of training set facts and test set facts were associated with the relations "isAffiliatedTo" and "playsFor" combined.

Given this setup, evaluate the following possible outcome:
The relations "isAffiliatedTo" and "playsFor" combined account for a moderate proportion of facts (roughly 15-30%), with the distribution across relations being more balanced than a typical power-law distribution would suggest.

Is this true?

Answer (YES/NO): NO